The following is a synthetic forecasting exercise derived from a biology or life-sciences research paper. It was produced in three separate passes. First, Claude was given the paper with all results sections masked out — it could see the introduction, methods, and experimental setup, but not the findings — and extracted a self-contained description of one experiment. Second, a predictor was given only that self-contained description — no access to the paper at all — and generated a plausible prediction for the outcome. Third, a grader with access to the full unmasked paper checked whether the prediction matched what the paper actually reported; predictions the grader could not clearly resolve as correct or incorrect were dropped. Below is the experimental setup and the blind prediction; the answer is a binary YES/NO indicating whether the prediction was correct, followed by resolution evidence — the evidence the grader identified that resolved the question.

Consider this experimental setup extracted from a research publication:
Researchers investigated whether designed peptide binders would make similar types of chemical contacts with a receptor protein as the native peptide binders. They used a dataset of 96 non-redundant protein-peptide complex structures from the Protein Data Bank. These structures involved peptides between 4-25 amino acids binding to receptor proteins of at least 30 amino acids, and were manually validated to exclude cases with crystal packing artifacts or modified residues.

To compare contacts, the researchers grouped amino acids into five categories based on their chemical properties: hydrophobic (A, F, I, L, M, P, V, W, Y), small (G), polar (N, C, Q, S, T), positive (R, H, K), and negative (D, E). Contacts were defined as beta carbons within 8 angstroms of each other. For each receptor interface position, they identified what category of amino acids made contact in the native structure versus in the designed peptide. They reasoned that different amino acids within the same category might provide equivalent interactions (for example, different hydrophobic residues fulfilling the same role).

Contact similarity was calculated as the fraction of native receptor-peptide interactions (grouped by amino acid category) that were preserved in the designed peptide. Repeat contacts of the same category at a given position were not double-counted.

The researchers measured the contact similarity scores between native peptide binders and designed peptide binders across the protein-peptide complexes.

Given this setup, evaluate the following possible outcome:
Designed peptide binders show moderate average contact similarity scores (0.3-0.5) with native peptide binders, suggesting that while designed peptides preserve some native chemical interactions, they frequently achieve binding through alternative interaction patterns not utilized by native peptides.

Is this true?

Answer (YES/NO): NO